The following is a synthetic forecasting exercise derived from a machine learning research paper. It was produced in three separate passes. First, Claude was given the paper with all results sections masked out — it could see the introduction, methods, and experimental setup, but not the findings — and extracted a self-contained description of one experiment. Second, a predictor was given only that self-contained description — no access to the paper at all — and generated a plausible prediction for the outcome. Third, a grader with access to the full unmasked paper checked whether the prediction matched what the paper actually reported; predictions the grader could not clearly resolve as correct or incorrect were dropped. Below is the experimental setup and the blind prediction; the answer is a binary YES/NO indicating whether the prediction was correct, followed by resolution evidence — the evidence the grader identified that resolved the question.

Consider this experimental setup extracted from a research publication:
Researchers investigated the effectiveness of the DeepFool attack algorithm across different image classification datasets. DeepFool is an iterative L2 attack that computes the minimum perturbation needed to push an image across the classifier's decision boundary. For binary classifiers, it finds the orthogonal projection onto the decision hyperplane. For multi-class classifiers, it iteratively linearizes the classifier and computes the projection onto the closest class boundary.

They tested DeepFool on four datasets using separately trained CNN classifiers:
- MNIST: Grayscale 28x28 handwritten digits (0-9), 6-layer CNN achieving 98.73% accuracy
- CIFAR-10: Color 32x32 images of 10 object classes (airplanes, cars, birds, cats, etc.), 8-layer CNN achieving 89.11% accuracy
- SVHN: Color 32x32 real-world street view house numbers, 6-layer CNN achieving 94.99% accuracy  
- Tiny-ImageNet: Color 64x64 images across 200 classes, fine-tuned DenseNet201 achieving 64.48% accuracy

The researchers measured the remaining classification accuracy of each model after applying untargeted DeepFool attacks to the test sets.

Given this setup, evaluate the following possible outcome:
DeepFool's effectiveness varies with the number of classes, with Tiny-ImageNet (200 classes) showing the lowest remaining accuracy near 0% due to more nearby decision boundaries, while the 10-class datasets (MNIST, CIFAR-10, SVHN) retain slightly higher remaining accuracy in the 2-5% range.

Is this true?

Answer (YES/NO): NO